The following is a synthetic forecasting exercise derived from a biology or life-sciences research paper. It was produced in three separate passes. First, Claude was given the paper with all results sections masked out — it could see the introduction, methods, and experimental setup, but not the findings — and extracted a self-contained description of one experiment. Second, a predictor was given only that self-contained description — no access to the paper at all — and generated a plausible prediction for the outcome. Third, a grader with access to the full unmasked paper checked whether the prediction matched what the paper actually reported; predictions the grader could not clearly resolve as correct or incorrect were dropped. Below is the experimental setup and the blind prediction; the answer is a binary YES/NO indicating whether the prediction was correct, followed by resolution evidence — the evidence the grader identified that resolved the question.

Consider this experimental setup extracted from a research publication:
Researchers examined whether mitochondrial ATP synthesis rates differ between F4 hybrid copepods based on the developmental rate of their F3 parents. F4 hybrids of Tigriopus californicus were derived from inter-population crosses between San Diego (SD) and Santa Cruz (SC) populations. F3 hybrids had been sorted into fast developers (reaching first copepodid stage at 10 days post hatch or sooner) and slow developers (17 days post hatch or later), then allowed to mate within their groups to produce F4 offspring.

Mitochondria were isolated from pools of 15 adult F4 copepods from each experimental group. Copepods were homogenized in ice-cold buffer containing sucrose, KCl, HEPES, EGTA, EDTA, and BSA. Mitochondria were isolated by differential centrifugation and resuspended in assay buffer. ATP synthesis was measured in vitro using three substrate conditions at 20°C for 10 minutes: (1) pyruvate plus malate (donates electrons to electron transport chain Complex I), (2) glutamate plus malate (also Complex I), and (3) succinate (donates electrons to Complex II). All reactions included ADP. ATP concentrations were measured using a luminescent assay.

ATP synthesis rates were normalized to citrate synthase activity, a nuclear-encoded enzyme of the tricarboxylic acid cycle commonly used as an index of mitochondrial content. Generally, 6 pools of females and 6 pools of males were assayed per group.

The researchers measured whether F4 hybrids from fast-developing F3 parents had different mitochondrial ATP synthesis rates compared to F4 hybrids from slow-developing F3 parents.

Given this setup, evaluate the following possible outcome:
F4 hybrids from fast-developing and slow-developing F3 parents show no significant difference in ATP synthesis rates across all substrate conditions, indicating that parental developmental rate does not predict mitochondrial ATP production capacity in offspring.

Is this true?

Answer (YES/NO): NO